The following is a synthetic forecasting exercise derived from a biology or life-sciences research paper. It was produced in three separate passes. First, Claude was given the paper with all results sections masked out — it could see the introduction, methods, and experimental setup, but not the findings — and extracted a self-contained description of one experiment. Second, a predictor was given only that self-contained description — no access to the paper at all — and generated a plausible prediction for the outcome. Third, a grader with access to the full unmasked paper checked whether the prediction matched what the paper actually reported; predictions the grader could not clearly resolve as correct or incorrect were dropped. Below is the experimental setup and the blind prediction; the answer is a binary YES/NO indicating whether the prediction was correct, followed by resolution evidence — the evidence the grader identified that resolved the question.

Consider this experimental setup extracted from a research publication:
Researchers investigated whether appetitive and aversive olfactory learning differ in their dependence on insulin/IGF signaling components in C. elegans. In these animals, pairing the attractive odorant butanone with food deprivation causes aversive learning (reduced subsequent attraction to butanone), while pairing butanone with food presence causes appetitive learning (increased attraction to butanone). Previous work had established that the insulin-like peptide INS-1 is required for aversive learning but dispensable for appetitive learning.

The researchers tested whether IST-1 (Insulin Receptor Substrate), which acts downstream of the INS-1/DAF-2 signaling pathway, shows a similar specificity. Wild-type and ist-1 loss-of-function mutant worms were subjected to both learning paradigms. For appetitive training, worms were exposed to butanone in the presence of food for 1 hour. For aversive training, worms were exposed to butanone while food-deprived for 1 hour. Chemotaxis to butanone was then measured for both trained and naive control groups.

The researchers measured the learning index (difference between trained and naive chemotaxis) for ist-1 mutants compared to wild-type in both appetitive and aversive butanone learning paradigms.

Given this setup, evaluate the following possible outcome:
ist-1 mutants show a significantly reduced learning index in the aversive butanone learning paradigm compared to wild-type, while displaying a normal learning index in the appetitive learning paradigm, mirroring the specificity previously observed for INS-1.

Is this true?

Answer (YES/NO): YES